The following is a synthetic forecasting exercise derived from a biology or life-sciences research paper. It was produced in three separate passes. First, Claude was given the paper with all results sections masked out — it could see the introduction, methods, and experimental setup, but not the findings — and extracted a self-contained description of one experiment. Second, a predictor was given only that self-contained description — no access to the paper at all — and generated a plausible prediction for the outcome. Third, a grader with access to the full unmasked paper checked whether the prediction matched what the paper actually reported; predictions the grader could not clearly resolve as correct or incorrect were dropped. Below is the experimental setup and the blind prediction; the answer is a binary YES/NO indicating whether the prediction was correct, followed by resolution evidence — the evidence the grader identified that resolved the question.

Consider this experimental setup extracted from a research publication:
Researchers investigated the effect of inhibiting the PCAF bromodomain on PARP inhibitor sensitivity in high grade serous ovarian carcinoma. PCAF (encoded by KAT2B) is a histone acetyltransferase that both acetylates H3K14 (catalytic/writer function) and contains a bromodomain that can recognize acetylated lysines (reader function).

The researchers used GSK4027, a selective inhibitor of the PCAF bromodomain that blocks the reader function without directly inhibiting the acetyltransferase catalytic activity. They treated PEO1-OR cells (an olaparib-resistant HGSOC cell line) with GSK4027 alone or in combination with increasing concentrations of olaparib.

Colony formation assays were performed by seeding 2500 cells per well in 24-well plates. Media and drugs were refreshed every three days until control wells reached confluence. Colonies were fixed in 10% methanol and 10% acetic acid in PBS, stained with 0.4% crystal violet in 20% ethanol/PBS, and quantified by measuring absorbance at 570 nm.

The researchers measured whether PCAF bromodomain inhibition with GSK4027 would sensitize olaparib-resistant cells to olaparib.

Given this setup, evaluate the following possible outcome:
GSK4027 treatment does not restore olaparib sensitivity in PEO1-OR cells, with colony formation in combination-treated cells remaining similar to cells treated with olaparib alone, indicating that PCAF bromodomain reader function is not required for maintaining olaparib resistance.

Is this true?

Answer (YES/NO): NO